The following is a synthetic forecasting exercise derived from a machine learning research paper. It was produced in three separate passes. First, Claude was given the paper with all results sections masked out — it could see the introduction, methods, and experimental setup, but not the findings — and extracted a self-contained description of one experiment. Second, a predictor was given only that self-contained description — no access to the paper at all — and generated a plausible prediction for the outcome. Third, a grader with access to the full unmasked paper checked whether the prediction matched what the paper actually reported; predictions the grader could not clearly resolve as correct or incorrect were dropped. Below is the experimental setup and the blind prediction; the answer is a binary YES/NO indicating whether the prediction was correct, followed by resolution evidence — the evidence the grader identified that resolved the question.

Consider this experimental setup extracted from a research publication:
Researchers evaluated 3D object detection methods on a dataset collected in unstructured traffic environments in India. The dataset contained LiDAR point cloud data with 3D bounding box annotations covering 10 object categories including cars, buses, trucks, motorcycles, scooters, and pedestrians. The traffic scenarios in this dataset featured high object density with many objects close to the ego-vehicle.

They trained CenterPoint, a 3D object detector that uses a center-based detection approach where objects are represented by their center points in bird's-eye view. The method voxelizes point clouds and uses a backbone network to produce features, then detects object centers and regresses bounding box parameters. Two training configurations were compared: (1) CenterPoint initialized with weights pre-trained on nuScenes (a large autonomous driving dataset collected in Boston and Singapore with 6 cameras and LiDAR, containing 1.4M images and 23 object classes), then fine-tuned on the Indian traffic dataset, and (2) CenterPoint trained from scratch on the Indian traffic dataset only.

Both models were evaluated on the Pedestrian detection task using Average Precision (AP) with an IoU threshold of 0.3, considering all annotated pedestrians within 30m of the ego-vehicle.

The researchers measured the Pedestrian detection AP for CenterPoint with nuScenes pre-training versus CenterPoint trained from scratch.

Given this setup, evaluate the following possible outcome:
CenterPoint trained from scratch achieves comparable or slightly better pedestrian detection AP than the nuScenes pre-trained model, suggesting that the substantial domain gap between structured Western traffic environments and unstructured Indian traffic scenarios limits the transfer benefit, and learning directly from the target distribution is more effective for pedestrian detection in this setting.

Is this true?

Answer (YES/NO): NO